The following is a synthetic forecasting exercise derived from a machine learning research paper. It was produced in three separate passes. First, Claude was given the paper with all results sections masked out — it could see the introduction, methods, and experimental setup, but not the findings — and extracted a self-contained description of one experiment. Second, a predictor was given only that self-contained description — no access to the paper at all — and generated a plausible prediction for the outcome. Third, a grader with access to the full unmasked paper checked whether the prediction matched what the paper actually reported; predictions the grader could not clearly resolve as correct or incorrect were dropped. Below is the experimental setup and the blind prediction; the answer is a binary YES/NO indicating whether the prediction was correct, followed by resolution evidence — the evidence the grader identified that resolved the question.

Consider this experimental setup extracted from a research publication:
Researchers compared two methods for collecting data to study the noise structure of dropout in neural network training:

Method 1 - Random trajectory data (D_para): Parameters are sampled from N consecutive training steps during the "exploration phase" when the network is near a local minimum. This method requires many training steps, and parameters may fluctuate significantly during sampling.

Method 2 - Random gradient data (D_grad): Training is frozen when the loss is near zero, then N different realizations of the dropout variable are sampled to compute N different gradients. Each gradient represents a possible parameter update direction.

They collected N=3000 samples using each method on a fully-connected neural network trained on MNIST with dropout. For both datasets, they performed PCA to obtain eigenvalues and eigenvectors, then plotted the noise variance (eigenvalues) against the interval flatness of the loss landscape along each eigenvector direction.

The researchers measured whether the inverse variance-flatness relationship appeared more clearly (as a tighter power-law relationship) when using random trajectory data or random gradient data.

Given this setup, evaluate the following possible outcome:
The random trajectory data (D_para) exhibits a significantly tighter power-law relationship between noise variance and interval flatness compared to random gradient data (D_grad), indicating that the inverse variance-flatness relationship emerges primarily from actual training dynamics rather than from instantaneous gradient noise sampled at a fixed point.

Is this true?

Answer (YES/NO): NO